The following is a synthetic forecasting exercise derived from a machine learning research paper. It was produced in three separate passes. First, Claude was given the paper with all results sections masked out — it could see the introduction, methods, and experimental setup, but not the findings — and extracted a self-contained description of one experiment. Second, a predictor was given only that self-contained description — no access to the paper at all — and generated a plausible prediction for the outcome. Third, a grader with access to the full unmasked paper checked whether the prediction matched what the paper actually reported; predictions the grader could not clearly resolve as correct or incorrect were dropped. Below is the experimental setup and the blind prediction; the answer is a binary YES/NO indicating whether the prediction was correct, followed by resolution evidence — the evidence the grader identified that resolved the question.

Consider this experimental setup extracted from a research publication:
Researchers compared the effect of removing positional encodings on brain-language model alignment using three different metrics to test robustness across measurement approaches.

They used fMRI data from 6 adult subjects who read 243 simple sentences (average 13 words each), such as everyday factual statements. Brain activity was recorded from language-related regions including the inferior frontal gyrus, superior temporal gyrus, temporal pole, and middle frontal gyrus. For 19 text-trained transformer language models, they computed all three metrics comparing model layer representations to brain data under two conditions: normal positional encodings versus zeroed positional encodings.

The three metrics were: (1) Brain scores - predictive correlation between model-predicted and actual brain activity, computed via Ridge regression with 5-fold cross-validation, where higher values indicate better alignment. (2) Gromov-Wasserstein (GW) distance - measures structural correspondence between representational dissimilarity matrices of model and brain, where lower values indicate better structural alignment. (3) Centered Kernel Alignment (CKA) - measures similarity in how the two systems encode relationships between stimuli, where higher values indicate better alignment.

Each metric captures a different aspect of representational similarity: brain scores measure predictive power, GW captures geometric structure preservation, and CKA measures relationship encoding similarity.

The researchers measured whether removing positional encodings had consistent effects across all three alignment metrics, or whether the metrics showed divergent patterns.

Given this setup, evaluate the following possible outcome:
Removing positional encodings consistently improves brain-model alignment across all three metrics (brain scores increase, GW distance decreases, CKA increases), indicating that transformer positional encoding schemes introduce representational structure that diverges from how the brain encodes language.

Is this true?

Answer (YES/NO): NO